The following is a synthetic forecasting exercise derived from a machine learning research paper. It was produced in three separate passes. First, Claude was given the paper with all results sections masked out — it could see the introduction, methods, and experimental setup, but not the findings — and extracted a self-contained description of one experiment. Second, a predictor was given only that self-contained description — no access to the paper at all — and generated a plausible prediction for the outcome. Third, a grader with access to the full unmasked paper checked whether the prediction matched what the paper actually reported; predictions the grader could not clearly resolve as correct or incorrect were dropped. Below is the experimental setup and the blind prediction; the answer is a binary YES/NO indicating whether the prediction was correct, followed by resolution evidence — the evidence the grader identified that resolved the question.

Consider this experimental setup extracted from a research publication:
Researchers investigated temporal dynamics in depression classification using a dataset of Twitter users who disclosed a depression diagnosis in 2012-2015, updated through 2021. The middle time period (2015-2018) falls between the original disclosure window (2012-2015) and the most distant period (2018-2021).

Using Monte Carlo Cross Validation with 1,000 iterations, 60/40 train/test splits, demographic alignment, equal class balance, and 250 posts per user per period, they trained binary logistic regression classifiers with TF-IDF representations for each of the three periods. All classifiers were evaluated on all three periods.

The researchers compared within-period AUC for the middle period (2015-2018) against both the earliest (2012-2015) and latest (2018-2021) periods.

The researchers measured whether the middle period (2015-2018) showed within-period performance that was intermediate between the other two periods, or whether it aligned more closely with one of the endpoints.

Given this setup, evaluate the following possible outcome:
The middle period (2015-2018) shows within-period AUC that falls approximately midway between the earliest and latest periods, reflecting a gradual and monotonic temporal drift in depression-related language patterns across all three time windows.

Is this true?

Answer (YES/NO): NO